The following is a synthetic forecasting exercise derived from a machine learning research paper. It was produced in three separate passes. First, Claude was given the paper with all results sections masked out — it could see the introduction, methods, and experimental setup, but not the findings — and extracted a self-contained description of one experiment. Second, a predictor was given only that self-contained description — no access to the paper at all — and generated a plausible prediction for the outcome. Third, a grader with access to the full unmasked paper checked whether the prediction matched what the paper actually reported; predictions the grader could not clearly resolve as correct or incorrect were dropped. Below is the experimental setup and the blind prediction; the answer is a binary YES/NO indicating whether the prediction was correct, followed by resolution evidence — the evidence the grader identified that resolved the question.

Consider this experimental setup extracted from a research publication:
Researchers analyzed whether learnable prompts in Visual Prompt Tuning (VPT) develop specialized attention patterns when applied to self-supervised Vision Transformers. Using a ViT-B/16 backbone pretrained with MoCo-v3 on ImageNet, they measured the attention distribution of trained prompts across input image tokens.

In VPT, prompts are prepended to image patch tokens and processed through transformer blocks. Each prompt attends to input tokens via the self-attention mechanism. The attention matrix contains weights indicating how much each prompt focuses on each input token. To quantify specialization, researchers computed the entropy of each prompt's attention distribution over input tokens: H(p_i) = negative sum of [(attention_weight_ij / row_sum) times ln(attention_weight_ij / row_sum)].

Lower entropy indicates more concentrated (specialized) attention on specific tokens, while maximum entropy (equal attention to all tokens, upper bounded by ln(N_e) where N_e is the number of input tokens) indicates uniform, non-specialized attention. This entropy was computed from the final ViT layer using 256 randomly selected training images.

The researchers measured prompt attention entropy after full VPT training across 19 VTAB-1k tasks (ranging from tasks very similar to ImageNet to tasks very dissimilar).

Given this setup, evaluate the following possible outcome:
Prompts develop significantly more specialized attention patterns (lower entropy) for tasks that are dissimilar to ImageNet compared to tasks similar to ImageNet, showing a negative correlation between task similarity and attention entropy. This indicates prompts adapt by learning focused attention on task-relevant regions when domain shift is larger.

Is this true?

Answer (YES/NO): NO